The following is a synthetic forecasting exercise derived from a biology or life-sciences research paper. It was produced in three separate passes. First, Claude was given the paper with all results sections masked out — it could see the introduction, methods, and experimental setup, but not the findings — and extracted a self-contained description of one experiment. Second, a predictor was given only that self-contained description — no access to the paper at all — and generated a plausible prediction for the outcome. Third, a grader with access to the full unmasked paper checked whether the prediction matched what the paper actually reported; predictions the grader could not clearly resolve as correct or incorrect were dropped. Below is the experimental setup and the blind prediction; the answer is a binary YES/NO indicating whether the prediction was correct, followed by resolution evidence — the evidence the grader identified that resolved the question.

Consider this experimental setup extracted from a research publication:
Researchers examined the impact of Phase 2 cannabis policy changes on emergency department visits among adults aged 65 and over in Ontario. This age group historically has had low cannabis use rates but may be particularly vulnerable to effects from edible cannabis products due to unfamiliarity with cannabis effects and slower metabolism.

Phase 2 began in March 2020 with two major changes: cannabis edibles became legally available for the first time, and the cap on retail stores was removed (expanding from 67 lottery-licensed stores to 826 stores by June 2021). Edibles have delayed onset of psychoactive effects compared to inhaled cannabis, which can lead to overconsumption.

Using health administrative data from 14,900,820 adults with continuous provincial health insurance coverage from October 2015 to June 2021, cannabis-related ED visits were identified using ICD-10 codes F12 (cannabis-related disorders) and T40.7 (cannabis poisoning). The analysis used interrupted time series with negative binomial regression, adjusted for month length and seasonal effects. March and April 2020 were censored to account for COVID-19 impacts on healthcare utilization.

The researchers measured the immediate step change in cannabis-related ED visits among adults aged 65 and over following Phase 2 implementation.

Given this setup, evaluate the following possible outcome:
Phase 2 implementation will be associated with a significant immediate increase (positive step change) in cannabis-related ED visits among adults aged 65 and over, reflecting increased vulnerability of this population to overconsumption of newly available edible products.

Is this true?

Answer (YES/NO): NO